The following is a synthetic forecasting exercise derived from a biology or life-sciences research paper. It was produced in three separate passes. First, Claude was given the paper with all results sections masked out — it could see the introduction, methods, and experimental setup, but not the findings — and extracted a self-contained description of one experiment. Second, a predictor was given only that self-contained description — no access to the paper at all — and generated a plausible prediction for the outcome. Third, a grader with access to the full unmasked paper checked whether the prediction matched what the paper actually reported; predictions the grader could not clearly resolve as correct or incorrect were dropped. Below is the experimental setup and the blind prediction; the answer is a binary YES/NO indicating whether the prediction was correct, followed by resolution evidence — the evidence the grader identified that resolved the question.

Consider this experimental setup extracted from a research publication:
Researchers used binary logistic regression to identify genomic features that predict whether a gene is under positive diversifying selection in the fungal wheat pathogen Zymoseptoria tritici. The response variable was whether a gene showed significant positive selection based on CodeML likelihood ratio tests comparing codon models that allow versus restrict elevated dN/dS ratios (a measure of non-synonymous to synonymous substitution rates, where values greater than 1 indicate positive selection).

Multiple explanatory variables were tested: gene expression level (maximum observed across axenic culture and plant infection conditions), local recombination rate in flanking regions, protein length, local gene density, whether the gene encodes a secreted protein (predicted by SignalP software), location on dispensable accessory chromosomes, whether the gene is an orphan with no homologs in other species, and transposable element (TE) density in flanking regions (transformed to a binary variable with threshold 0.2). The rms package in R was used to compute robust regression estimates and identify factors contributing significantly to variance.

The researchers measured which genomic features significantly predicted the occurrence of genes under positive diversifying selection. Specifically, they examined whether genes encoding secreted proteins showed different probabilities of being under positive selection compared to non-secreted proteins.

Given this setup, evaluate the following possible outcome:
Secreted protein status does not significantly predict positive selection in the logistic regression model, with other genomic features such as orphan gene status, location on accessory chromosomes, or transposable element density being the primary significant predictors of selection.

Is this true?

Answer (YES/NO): NO